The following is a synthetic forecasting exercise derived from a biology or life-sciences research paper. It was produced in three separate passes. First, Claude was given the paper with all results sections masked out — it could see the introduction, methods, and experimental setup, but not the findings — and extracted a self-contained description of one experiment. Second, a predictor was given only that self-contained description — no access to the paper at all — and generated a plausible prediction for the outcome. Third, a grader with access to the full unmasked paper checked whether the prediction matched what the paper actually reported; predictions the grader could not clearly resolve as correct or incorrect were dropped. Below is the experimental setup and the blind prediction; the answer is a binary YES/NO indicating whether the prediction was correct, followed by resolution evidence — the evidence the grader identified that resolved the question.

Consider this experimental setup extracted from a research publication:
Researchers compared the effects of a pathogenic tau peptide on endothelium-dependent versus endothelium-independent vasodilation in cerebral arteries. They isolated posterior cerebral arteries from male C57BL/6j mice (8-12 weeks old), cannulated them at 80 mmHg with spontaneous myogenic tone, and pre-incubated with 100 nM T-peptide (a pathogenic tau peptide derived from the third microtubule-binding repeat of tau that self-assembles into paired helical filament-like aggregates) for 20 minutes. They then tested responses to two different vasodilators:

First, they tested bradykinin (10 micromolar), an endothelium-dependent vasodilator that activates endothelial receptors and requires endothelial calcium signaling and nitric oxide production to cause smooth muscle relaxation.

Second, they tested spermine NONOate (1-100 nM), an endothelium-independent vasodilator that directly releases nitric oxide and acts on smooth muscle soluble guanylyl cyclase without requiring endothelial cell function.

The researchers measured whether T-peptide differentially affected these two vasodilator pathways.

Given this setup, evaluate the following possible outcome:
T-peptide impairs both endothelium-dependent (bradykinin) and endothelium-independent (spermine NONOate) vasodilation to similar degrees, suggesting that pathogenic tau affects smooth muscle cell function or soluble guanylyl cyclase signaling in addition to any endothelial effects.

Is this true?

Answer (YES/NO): NO